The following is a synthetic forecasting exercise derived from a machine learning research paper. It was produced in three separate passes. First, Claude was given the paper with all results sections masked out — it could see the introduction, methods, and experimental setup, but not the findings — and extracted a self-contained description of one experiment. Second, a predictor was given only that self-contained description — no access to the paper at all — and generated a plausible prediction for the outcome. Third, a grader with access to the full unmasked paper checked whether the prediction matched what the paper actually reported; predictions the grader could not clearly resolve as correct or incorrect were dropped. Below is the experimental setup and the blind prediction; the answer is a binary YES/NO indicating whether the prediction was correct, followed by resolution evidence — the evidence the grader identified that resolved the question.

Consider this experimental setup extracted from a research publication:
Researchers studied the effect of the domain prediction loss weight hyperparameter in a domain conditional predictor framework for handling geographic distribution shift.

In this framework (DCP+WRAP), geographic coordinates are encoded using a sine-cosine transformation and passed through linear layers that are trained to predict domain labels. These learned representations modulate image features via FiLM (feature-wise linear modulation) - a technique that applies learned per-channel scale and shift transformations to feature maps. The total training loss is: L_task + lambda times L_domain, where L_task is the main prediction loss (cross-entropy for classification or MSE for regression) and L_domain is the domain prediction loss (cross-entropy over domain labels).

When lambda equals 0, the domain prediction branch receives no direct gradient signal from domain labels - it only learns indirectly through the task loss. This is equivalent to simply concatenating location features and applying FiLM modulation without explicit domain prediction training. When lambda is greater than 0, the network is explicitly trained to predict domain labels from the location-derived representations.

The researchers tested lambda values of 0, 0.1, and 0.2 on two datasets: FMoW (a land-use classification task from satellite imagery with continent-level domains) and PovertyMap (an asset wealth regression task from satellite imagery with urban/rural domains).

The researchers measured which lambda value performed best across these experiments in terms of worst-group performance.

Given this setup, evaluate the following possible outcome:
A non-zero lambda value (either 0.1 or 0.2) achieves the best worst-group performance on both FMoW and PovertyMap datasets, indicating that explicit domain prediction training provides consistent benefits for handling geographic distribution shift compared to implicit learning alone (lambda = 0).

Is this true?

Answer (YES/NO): YES